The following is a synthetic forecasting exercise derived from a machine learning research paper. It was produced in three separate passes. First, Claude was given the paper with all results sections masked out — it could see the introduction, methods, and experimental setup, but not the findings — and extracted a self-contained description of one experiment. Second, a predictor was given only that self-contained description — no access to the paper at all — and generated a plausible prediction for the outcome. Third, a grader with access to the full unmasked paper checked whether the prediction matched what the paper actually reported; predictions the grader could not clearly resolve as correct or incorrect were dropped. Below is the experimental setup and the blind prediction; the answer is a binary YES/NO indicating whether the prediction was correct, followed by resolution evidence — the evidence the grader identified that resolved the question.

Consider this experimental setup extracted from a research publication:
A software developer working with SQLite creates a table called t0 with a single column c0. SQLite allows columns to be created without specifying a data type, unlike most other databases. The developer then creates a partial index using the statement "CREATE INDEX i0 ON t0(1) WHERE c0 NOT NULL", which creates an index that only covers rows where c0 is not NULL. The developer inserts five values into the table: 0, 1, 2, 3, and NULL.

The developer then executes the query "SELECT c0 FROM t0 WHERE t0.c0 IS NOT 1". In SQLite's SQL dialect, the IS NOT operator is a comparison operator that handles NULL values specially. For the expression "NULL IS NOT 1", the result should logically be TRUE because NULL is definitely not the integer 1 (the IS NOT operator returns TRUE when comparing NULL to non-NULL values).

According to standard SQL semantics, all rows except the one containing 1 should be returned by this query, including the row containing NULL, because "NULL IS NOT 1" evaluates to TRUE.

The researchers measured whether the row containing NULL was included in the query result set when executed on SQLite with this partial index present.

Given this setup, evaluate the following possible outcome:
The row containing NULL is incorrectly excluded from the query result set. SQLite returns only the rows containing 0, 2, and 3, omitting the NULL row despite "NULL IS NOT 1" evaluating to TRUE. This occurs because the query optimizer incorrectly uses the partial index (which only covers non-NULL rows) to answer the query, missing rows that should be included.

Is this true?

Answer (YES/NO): YES